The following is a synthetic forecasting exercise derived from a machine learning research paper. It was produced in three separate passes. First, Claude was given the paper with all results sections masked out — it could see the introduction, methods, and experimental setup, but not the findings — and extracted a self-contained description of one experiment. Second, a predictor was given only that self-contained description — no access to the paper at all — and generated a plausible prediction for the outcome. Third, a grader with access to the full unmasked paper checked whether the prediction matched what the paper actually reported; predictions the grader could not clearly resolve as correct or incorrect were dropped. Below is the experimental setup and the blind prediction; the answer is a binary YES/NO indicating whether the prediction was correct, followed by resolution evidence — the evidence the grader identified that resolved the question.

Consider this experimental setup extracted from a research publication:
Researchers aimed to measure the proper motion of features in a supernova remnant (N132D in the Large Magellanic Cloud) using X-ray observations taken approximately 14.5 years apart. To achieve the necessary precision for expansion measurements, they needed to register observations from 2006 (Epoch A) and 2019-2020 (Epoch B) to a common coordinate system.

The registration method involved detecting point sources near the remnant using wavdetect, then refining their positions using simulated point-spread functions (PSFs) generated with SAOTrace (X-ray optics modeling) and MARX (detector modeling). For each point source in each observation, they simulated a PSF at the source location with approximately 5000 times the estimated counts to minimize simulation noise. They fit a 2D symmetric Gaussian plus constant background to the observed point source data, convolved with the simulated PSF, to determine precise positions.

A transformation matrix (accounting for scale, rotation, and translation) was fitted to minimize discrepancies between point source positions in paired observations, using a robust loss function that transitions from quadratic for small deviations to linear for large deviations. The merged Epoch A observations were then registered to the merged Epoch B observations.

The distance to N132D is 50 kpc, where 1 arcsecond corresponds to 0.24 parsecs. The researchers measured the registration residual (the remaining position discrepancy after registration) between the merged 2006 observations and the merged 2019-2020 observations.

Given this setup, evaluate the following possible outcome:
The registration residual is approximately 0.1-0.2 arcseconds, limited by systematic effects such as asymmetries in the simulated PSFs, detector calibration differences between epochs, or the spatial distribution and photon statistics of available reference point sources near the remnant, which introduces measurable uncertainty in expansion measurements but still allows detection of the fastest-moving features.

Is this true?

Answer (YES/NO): NO